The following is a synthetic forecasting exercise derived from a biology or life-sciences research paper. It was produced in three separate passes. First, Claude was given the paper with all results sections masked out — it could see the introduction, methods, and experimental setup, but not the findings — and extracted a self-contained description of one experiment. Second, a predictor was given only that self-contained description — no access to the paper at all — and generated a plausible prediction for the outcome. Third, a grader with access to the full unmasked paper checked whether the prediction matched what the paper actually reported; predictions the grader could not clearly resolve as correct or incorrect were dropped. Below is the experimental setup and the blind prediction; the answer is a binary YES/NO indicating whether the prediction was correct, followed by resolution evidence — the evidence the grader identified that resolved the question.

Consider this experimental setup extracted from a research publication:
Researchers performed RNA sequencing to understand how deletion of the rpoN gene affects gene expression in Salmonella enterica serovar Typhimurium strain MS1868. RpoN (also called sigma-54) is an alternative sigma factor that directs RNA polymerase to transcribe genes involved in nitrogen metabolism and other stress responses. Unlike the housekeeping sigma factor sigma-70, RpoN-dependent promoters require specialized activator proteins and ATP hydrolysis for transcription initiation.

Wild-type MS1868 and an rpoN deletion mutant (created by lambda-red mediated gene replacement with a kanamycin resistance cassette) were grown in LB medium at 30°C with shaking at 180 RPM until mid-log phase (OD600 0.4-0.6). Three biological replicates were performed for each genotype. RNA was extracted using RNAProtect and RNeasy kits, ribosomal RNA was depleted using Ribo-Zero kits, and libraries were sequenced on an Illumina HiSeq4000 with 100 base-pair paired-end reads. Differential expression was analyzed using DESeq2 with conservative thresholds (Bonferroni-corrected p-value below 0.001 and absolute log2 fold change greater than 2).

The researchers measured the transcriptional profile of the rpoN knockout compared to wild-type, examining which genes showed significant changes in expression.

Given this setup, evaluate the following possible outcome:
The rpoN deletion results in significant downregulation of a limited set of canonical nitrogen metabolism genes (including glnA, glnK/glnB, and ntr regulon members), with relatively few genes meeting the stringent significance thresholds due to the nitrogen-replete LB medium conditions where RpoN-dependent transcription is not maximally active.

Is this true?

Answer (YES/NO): NO